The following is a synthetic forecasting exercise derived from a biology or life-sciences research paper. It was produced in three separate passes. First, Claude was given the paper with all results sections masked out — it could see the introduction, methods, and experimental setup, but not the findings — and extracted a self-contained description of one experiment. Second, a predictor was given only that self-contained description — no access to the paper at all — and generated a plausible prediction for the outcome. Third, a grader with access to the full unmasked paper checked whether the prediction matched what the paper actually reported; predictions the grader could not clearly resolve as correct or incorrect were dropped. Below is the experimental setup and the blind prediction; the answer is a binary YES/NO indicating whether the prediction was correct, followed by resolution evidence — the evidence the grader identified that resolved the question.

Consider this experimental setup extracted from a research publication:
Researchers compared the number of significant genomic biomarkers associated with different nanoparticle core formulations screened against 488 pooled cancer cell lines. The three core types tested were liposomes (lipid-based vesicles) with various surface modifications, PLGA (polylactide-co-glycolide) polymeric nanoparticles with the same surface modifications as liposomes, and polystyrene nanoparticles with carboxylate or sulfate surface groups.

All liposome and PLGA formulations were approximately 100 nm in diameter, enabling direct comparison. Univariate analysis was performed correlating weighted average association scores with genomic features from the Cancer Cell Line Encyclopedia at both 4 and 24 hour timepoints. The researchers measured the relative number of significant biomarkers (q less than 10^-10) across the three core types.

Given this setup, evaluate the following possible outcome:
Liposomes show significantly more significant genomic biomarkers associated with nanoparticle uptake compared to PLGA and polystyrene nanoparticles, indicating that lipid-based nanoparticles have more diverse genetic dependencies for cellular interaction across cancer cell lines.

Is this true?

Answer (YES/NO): NO